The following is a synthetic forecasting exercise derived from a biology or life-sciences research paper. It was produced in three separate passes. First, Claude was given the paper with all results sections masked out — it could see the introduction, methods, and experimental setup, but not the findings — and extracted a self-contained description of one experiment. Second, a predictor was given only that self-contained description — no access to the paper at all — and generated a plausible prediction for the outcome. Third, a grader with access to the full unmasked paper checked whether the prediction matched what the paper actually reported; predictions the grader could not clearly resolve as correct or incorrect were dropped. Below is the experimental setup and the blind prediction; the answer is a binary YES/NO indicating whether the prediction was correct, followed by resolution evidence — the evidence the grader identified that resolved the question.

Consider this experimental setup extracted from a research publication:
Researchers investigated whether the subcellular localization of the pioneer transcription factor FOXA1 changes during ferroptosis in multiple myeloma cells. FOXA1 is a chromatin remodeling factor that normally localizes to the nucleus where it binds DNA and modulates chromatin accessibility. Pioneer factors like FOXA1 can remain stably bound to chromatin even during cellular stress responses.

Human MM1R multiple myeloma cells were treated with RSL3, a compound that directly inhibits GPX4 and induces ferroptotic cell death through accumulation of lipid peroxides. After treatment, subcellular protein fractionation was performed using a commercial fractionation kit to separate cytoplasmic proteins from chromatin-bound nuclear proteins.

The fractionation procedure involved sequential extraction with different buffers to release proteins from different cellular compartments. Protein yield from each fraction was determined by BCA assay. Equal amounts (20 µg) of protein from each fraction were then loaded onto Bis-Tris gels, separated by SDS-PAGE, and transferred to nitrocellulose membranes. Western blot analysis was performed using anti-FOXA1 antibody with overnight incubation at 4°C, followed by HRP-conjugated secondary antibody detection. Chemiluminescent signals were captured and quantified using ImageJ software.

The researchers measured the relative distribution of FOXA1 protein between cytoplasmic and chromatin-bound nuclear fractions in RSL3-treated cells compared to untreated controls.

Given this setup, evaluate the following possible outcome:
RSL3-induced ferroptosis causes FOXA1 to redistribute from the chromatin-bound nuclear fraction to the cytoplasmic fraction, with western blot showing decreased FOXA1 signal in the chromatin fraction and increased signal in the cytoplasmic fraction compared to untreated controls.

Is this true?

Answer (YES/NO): YES